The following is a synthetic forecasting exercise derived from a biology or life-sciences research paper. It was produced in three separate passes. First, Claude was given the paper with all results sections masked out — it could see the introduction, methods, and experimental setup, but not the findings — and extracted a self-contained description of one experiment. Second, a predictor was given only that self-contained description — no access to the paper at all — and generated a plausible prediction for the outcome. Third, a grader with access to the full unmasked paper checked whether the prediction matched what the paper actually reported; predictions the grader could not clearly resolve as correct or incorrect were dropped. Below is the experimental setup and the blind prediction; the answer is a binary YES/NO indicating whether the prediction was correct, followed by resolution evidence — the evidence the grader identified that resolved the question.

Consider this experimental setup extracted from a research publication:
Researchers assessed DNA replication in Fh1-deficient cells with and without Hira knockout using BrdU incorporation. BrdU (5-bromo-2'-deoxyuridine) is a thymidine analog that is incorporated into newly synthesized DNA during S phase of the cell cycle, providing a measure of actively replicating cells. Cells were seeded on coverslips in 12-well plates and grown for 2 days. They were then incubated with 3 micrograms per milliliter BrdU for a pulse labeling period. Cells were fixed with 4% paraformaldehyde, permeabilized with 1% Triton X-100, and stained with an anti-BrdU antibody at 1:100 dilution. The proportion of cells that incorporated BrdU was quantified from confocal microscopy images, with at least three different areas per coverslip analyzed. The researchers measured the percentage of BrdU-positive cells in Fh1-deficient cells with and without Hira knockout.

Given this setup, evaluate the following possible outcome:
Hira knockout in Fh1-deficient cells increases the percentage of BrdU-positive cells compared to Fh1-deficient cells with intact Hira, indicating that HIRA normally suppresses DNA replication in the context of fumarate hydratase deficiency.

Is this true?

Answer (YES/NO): YES